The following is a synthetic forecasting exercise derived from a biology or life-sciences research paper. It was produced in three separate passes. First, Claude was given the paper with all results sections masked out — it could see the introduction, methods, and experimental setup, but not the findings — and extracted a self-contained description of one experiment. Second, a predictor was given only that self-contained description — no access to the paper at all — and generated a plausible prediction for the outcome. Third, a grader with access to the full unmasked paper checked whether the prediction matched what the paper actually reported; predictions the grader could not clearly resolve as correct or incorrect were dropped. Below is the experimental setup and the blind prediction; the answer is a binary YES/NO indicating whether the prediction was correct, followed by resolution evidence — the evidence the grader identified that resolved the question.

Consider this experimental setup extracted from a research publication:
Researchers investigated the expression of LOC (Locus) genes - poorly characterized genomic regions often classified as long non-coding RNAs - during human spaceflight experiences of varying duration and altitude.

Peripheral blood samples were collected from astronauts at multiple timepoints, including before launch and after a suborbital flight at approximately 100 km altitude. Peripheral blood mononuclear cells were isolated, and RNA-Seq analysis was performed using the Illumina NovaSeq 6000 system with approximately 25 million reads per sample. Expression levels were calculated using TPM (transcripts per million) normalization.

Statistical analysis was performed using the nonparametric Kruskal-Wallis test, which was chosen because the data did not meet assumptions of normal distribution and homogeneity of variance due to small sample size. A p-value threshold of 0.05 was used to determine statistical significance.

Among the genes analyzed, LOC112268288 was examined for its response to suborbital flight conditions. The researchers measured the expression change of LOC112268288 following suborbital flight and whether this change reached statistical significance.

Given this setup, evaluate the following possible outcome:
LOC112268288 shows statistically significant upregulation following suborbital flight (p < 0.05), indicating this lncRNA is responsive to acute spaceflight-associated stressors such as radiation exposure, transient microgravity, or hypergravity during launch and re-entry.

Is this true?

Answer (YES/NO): NO